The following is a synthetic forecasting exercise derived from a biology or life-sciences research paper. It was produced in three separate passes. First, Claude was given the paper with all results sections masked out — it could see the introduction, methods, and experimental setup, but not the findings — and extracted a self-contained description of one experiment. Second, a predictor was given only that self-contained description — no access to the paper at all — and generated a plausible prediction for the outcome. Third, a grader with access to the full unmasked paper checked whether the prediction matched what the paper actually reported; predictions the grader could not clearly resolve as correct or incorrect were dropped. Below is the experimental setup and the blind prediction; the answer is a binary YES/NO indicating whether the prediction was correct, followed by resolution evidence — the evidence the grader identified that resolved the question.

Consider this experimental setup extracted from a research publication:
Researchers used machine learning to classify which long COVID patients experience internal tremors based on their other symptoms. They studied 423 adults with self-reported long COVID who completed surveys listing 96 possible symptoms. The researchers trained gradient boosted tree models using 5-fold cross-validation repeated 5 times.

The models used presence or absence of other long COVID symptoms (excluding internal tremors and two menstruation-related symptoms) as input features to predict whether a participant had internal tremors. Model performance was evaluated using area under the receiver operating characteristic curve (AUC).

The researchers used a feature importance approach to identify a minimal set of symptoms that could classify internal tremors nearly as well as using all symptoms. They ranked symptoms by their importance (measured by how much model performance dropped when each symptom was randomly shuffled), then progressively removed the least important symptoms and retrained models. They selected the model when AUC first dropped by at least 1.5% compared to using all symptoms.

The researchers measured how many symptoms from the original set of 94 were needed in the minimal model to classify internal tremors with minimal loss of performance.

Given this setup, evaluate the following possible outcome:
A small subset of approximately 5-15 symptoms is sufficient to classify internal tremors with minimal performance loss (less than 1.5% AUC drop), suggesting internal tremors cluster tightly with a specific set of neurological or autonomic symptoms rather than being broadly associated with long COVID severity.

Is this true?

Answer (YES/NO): YES